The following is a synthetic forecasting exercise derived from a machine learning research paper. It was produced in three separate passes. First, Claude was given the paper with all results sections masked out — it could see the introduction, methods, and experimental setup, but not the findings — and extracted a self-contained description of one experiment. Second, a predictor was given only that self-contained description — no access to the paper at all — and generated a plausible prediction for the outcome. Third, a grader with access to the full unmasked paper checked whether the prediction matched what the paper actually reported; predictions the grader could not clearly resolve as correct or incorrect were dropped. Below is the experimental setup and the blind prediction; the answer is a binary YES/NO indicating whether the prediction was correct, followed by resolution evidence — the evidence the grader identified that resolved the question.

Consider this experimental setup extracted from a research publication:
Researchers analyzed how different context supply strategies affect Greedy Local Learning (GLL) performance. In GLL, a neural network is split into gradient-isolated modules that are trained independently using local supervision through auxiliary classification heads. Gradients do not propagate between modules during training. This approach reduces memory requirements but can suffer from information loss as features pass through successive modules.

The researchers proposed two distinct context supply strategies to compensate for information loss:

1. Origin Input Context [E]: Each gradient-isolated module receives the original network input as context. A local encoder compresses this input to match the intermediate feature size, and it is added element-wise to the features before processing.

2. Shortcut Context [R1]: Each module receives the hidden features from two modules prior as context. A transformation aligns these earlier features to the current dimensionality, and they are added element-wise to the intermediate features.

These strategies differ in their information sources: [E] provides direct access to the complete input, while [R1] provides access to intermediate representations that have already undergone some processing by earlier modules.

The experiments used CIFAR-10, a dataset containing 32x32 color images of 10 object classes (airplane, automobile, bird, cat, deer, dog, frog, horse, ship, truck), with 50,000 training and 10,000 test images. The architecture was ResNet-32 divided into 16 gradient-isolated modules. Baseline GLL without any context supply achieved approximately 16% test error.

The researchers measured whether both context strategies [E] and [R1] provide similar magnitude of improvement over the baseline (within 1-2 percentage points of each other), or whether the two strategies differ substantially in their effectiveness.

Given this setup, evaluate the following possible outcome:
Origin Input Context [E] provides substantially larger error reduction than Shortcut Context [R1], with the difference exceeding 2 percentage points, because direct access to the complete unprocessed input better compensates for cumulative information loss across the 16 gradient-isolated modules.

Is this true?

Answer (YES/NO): YES